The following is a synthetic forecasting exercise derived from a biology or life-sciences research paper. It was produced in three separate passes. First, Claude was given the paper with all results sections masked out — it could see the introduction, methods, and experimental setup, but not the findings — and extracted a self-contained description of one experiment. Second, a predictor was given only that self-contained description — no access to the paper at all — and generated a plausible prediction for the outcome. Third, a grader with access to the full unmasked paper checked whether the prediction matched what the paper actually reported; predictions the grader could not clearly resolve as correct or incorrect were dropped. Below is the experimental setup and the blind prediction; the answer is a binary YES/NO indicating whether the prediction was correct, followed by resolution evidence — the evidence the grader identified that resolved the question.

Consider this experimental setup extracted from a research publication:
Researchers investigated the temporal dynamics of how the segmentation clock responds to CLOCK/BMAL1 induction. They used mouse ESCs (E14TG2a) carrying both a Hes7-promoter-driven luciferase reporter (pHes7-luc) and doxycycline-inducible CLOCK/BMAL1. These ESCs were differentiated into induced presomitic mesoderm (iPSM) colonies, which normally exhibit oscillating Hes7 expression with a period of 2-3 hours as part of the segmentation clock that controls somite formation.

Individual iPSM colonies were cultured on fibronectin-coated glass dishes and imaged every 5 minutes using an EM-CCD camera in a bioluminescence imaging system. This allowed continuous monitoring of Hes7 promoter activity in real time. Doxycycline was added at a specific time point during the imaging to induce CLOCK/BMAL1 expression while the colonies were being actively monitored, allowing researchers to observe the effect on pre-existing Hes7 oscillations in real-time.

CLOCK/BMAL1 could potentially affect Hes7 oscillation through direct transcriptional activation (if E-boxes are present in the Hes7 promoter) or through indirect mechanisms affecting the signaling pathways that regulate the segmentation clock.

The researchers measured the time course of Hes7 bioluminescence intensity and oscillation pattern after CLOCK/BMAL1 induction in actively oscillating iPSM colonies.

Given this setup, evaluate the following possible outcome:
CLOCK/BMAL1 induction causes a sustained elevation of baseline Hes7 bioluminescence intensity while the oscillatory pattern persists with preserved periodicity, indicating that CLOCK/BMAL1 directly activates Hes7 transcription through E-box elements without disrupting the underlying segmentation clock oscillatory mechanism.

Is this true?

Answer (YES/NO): NO